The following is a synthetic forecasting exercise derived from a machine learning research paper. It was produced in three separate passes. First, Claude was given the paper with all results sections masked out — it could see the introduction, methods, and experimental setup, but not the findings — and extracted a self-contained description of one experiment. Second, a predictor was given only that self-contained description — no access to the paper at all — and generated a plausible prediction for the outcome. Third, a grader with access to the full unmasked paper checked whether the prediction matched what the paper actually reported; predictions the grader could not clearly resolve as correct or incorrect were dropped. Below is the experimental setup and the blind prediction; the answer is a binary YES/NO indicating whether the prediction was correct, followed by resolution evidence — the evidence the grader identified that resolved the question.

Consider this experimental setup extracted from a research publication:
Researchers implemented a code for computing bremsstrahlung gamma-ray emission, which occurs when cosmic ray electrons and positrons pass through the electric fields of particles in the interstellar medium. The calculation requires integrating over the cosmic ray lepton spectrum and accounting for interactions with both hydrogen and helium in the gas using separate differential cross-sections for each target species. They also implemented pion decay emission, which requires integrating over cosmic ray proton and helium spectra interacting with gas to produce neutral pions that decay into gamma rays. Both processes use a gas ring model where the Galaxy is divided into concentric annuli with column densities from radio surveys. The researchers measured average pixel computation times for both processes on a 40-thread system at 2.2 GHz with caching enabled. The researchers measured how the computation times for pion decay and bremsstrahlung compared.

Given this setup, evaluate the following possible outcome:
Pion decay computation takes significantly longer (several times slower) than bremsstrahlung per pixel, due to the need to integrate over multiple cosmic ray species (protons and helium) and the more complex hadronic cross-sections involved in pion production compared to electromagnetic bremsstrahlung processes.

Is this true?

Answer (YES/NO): NO